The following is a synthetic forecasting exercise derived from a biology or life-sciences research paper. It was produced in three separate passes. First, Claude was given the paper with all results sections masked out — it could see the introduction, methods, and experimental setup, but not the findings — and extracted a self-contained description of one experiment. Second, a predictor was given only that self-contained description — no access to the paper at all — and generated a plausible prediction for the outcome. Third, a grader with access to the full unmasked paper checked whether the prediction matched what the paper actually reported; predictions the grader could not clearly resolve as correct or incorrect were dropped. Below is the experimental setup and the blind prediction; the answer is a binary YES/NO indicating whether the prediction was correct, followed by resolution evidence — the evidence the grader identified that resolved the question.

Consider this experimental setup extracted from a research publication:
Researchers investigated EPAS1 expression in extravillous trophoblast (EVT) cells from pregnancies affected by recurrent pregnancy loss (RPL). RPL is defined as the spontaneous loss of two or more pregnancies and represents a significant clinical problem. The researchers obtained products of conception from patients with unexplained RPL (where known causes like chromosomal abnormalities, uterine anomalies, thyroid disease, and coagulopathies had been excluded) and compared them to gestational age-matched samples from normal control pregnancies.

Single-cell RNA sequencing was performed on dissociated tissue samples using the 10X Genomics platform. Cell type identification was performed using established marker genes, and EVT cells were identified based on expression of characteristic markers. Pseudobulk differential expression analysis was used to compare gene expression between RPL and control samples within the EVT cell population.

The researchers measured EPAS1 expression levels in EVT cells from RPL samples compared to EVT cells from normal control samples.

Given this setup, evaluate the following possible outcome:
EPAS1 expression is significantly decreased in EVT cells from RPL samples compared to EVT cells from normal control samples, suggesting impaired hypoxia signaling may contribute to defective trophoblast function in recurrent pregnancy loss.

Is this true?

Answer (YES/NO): NO